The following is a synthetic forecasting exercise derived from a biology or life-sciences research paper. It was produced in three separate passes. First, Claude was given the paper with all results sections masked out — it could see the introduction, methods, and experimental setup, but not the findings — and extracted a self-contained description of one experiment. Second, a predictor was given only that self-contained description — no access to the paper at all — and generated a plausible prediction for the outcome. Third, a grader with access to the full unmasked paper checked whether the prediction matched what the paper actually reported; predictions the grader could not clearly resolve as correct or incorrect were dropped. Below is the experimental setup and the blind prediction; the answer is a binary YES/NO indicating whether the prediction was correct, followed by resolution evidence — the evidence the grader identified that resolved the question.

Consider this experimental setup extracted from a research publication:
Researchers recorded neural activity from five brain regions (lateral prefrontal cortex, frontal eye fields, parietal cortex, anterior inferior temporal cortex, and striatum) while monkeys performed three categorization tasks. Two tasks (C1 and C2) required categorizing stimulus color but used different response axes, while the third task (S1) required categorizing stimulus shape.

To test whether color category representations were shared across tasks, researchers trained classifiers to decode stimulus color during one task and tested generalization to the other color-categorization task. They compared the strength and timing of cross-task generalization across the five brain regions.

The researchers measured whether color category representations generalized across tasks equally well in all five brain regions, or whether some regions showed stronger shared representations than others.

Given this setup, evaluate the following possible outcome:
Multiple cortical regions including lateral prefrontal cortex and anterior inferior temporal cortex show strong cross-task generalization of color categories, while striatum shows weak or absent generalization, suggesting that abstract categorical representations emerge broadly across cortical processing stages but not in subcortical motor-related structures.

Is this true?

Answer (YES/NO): NO